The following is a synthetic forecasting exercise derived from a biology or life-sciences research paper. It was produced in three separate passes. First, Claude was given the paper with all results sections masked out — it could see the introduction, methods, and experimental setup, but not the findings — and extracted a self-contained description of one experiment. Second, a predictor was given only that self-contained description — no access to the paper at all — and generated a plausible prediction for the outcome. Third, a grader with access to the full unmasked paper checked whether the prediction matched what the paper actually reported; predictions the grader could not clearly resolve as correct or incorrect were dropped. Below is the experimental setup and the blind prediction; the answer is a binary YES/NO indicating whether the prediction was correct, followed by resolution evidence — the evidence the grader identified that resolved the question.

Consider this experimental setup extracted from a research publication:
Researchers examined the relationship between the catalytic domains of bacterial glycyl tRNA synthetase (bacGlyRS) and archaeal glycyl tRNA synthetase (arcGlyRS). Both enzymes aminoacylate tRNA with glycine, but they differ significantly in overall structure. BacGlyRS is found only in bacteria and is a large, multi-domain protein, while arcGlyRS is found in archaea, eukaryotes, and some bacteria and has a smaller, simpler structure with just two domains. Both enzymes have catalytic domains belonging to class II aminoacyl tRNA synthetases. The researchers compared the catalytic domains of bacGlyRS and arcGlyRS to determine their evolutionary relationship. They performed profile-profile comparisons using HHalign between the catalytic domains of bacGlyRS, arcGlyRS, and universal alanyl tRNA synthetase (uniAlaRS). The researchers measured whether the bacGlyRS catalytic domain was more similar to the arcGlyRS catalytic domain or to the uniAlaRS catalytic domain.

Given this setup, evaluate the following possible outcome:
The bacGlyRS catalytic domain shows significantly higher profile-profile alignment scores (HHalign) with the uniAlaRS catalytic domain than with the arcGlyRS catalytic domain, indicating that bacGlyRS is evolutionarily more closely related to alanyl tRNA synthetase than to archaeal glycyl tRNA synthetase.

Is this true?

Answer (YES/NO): YES